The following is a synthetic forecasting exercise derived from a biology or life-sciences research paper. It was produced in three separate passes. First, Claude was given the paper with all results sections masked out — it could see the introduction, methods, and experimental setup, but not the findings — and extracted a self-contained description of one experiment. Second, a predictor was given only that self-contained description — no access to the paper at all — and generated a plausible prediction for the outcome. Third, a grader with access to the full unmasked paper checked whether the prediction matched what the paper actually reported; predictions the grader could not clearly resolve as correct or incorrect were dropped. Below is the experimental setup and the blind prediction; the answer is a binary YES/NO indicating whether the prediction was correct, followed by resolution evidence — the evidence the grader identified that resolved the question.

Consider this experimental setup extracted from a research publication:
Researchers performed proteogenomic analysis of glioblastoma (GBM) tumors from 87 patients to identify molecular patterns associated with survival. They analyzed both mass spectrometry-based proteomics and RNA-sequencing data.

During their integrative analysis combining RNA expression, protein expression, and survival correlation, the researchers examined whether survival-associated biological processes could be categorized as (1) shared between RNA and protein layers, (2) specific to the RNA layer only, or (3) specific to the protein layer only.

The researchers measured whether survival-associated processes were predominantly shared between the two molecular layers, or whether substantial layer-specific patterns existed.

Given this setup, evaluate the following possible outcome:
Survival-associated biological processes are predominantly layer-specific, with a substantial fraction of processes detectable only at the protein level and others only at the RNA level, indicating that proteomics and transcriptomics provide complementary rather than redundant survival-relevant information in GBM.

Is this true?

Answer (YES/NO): YES